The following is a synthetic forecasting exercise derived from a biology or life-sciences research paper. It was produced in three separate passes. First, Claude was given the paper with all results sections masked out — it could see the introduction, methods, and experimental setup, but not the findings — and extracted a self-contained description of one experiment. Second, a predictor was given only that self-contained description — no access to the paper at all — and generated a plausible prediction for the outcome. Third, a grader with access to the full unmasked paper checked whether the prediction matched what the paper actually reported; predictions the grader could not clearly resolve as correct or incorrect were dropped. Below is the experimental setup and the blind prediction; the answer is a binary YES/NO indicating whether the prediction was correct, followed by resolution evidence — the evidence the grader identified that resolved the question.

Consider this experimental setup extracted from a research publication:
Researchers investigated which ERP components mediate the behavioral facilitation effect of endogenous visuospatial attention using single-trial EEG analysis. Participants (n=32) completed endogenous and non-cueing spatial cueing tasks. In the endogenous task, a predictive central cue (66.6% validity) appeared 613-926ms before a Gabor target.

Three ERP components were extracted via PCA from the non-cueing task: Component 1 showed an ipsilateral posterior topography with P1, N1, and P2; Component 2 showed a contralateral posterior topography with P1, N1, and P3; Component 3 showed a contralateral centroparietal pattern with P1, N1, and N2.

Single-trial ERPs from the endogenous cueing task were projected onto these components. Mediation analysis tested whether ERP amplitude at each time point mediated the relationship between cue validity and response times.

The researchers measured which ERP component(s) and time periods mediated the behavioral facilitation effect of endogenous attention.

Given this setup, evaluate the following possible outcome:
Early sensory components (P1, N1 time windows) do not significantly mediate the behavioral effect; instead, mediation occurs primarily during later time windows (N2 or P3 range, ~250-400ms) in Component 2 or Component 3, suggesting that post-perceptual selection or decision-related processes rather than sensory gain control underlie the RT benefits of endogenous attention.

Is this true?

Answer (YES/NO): NO